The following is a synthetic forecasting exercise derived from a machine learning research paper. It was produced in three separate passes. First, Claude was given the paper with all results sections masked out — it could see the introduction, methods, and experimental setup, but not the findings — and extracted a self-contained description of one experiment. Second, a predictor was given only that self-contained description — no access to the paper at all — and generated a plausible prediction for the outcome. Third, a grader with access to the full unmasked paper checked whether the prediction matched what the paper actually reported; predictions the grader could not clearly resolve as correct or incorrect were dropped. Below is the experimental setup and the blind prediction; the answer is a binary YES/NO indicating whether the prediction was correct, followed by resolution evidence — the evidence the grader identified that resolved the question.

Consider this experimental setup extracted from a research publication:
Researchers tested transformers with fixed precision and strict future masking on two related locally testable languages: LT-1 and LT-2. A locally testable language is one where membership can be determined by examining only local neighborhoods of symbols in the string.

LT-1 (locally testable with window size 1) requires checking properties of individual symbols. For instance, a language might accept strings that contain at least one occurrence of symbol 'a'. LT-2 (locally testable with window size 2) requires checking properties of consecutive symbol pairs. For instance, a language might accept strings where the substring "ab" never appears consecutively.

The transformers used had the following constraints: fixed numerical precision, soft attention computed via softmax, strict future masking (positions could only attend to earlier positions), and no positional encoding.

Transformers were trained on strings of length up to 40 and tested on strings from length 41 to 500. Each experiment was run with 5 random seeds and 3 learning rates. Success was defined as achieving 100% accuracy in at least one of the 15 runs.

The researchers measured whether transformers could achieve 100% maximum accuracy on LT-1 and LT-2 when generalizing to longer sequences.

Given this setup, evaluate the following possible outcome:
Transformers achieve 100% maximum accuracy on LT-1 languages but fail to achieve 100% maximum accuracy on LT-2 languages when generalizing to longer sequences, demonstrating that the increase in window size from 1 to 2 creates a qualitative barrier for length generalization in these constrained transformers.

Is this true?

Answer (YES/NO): YES